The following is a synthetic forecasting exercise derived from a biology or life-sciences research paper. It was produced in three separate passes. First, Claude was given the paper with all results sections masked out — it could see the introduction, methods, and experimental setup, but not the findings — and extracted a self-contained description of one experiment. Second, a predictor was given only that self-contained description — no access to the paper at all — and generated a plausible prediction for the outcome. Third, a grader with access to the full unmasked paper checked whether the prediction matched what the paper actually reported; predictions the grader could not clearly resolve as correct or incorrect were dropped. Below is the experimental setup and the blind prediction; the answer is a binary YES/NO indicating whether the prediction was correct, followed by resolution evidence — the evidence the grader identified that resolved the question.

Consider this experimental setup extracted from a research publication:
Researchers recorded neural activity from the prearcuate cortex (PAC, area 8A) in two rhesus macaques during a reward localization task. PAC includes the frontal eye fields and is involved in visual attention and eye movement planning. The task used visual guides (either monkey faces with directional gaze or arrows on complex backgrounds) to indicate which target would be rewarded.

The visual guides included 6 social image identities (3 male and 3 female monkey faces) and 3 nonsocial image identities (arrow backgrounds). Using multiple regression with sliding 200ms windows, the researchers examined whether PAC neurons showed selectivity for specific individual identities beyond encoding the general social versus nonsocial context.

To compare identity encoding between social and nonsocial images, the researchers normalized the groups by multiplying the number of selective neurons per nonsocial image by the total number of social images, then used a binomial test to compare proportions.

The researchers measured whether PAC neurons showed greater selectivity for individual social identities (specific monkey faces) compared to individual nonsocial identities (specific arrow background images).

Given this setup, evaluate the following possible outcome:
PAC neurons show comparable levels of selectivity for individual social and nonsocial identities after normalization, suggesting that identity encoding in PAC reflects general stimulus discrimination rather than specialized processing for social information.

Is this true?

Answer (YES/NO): NO